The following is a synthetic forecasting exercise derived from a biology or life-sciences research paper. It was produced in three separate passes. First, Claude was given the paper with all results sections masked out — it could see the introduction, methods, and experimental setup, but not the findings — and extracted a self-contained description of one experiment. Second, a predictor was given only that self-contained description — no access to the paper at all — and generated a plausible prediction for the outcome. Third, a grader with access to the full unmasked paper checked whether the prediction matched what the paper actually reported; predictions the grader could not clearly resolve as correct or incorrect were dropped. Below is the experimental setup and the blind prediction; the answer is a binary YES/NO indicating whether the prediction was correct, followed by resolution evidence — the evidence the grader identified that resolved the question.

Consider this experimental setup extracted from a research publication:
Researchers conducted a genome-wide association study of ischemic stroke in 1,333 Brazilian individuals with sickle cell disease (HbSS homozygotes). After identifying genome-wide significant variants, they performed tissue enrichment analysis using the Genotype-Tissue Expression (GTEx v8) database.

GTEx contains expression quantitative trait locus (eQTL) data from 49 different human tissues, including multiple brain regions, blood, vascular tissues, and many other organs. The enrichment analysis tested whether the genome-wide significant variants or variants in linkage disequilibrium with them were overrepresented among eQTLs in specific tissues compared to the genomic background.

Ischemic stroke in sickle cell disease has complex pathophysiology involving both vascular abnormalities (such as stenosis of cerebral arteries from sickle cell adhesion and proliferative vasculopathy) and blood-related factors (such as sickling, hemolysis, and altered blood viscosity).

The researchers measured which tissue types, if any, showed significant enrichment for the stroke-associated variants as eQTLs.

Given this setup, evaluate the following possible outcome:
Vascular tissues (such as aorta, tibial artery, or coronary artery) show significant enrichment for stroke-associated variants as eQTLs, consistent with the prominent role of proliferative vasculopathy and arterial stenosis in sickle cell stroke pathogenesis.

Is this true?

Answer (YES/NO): YES